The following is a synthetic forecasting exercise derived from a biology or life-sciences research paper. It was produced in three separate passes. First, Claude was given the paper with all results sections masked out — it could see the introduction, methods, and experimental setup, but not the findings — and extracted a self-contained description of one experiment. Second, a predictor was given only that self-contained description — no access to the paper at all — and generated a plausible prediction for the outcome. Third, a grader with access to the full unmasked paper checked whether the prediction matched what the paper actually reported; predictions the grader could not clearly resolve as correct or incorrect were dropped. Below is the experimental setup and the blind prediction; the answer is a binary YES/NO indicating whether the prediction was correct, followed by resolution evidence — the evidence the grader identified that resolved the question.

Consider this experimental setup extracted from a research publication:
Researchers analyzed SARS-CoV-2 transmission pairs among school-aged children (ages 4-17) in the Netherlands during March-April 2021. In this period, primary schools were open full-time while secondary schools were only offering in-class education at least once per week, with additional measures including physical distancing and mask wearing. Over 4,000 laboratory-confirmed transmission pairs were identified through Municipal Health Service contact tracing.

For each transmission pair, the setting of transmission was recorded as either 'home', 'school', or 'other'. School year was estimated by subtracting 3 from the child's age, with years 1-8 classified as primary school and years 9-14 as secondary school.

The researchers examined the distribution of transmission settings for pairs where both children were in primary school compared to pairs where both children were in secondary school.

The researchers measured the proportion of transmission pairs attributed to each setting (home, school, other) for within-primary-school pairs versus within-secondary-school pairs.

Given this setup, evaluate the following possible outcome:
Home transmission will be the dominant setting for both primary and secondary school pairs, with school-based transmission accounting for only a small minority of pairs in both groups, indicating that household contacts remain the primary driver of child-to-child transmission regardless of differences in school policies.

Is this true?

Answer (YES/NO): NO